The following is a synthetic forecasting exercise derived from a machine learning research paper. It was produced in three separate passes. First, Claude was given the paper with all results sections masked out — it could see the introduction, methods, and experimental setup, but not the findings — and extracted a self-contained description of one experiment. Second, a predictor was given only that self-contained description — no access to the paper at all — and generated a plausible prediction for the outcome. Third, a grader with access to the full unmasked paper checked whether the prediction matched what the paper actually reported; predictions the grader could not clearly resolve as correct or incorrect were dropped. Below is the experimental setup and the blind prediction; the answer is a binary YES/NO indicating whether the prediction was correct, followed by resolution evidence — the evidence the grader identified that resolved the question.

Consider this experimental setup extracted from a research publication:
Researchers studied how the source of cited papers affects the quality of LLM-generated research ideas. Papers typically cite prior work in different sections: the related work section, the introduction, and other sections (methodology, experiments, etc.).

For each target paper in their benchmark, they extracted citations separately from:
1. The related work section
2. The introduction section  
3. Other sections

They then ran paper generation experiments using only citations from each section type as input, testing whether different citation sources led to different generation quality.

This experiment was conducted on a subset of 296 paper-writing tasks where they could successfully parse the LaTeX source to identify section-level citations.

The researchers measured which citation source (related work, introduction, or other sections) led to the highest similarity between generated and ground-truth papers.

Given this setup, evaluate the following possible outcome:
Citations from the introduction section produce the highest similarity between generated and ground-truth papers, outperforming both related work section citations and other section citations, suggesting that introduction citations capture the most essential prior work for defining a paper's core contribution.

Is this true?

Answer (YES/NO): NO